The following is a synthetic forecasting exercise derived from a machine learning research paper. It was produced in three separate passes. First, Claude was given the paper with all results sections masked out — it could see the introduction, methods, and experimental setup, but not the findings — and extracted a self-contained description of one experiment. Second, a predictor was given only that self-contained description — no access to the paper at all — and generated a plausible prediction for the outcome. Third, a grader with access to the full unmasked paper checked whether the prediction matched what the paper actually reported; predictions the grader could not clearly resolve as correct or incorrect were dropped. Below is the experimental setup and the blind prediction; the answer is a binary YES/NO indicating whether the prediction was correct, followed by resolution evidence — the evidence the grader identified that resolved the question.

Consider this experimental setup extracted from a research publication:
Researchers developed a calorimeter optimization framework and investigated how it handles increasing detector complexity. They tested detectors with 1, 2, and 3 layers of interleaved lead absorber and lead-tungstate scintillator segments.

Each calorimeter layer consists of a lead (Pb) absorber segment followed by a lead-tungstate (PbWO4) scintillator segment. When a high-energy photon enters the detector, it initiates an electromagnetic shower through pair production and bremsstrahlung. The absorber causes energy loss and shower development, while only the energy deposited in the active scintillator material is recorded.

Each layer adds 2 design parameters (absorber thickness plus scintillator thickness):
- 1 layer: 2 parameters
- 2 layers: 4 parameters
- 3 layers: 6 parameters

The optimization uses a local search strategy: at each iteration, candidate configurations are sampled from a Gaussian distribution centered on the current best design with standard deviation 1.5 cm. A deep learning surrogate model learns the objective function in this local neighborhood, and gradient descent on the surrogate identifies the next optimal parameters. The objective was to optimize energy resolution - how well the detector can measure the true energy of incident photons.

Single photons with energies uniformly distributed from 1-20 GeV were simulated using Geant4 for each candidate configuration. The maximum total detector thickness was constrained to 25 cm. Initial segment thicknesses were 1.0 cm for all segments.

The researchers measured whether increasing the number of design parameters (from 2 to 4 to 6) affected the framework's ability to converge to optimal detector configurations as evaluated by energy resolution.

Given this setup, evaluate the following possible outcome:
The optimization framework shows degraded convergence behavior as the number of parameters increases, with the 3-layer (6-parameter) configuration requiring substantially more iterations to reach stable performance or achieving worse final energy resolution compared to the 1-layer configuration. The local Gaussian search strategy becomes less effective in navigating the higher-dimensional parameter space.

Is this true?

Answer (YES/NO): NO